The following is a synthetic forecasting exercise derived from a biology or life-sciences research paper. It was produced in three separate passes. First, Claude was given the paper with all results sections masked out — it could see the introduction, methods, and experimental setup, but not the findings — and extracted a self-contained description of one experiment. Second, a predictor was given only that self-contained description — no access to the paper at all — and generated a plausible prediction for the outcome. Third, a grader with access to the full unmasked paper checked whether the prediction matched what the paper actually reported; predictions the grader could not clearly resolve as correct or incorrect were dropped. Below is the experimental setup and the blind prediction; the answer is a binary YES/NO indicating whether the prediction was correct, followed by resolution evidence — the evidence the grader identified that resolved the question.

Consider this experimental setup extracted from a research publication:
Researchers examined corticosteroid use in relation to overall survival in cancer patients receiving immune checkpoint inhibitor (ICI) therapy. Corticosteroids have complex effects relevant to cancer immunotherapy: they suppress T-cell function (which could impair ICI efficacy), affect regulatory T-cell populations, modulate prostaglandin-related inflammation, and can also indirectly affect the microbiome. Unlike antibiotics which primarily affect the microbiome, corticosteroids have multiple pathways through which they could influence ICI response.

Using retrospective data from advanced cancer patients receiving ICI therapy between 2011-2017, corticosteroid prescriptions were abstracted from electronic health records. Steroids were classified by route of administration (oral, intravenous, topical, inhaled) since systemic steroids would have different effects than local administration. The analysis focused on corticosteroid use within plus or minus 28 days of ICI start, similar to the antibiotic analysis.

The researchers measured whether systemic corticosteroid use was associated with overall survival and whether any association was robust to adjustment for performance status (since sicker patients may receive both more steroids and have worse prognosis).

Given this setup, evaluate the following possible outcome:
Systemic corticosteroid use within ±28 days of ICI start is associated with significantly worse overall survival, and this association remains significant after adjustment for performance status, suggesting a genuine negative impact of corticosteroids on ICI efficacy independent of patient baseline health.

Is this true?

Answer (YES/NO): YES